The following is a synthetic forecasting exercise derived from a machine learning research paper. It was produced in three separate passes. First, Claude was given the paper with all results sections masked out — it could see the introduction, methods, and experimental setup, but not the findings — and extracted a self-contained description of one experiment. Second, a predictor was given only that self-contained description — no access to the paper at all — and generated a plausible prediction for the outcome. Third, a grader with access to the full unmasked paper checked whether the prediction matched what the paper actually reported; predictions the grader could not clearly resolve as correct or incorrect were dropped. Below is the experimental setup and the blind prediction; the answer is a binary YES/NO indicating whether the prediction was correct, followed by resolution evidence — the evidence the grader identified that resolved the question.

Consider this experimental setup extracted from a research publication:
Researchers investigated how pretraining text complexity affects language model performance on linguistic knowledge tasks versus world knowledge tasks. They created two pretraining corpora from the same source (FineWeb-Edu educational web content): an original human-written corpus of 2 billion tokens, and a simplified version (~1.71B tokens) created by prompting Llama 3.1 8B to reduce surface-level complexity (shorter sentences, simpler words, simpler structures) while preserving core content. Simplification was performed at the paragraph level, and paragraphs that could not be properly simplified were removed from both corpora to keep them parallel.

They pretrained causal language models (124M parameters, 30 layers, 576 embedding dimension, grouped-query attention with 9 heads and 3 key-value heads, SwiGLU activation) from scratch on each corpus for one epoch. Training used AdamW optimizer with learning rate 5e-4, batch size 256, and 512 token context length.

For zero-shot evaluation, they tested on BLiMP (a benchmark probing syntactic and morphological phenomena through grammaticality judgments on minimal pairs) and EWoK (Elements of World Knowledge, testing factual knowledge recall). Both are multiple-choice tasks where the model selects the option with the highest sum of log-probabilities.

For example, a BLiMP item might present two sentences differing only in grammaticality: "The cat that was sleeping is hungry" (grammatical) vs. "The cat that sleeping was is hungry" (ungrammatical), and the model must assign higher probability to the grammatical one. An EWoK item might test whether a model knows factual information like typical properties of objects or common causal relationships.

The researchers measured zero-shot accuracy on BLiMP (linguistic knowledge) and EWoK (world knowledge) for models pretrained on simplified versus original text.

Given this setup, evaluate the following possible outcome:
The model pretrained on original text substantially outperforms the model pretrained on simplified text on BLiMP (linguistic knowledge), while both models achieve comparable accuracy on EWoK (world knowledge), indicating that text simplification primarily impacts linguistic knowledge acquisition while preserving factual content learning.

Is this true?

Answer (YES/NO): NO